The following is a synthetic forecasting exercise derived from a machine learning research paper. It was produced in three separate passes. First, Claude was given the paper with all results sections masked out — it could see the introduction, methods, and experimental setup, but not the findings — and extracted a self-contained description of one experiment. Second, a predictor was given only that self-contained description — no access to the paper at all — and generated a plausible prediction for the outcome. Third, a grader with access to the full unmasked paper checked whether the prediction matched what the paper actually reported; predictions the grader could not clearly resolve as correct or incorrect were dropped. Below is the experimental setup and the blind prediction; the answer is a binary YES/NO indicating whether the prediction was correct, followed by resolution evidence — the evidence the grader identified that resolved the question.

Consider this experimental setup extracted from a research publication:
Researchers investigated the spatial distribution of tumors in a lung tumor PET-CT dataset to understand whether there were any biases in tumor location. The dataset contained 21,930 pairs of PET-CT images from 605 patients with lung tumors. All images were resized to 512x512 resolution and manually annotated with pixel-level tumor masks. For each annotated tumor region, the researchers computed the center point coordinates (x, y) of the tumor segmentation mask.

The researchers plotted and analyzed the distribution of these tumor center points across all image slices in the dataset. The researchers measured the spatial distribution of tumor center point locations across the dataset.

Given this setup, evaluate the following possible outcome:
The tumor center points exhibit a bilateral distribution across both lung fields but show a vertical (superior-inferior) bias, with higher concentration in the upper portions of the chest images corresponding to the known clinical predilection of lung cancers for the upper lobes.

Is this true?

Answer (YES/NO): NO